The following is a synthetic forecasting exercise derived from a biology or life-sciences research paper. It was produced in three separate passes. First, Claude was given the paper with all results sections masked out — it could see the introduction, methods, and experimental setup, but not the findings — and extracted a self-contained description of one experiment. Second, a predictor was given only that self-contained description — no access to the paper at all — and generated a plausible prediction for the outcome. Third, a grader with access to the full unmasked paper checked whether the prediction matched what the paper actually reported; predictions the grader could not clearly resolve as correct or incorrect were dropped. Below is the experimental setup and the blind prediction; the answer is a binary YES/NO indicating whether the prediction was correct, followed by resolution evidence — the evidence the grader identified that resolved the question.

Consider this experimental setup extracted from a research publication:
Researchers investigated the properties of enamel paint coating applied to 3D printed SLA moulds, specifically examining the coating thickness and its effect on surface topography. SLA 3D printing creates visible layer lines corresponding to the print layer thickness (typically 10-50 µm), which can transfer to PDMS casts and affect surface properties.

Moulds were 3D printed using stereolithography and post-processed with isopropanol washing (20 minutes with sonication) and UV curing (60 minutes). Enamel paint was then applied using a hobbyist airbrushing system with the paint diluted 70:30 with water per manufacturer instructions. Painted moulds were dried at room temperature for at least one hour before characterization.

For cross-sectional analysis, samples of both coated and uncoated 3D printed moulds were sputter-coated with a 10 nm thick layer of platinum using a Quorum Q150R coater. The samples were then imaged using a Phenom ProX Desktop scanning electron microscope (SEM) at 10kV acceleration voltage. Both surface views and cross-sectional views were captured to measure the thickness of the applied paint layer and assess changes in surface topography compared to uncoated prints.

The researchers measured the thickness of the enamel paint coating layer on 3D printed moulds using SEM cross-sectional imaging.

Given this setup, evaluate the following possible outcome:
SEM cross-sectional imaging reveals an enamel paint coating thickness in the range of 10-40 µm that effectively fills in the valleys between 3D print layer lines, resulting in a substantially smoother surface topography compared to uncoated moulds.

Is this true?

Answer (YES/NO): NO